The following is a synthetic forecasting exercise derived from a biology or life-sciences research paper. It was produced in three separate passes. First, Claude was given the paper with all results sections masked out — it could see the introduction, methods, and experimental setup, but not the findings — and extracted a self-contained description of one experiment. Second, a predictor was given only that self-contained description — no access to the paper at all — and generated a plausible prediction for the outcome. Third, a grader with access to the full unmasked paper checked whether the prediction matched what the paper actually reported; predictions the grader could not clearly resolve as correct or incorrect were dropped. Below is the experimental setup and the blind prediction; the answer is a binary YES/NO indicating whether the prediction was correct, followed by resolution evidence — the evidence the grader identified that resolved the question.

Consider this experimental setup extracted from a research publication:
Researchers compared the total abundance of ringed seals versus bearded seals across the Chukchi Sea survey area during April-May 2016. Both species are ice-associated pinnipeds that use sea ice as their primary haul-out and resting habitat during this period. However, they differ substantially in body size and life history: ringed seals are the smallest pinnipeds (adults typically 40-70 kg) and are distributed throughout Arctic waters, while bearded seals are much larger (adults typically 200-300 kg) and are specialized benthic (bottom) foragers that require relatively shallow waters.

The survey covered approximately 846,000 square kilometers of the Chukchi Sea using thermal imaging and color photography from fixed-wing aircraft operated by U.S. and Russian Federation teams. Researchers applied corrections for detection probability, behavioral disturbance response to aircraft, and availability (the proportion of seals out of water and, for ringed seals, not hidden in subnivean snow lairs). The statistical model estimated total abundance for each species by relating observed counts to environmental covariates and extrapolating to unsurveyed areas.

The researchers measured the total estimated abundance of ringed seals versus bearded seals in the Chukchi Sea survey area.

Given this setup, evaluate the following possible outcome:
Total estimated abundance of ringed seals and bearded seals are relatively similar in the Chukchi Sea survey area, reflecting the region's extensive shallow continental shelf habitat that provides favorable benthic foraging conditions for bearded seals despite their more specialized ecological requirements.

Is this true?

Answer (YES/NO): NO